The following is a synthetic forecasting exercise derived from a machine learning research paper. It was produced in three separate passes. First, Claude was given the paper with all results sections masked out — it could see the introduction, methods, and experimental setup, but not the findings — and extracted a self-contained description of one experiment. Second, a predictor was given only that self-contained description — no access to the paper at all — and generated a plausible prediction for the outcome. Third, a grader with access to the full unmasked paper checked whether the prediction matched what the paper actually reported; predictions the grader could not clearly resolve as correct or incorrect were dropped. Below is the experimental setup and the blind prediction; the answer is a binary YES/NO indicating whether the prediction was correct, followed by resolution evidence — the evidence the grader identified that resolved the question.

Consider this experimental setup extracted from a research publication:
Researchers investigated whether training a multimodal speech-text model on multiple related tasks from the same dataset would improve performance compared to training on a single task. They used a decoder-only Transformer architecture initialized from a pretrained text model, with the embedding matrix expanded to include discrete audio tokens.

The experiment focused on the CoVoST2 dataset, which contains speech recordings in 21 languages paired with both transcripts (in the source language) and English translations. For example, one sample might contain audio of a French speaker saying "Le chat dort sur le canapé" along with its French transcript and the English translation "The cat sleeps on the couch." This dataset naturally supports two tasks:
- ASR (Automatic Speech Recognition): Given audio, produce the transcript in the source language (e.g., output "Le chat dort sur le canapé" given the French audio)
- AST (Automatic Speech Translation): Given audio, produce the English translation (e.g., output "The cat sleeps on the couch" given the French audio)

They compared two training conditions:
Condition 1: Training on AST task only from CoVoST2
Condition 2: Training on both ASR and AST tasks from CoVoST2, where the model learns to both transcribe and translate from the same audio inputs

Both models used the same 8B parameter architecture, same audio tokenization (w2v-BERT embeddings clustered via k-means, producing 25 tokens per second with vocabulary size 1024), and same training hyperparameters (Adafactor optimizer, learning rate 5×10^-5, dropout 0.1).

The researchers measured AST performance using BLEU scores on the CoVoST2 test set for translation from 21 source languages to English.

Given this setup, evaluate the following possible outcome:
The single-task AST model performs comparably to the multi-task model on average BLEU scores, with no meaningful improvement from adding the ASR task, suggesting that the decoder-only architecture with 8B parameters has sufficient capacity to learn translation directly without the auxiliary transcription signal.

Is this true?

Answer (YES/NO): NO